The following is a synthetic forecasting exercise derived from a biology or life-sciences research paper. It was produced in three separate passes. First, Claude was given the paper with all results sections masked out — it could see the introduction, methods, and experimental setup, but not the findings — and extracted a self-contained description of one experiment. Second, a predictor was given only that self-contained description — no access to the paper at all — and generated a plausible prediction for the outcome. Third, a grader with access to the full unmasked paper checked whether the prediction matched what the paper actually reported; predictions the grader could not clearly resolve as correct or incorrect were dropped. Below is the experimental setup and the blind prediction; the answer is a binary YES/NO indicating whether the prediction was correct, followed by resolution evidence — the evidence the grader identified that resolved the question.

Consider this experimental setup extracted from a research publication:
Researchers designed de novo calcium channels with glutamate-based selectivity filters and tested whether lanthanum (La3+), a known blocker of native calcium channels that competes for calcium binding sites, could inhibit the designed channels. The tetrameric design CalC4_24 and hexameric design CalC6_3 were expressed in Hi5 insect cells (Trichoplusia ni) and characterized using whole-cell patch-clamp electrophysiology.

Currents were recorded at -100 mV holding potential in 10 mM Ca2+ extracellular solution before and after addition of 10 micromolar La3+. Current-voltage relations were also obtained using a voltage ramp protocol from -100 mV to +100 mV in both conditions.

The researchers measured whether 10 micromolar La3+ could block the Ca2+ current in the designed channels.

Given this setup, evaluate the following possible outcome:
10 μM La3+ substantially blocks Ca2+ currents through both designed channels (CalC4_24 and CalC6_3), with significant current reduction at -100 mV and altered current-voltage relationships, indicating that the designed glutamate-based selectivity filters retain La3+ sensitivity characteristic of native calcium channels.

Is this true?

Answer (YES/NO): YES